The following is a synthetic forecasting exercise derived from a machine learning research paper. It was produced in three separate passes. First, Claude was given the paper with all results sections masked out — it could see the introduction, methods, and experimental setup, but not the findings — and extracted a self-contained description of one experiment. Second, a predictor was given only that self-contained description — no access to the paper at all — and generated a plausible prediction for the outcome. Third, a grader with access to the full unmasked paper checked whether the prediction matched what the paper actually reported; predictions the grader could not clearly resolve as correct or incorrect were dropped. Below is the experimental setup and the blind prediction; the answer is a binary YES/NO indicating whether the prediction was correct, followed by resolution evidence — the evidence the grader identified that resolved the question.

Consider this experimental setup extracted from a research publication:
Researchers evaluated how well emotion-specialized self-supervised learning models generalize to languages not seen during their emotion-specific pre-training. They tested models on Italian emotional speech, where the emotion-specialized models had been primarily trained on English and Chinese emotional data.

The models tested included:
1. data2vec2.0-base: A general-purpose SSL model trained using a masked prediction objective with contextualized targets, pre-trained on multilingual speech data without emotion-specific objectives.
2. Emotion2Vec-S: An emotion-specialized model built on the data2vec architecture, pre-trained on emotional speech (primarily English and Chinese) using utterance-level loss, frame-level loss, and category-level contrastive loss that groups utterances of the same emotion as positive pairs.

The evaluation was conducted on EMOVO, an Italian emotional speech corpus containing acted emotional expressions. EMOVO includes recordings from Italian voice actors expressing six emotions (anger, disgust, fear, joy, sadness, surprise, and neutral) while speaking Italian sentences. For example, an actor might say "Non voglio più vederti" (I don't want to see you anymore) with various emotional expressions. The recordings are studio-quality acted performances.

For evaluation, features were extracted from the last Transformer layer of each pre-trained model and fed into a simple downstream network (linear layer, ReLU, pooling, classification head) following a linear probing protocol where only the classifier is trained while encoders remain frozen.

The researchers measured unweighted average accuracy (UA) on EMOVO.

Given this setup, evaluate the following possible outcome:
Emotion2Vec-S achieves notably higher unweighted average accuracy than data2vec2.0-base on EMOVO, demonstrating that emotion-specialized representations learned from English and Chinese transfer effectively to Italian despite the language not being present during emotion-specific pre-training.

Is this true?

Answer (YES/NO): NO